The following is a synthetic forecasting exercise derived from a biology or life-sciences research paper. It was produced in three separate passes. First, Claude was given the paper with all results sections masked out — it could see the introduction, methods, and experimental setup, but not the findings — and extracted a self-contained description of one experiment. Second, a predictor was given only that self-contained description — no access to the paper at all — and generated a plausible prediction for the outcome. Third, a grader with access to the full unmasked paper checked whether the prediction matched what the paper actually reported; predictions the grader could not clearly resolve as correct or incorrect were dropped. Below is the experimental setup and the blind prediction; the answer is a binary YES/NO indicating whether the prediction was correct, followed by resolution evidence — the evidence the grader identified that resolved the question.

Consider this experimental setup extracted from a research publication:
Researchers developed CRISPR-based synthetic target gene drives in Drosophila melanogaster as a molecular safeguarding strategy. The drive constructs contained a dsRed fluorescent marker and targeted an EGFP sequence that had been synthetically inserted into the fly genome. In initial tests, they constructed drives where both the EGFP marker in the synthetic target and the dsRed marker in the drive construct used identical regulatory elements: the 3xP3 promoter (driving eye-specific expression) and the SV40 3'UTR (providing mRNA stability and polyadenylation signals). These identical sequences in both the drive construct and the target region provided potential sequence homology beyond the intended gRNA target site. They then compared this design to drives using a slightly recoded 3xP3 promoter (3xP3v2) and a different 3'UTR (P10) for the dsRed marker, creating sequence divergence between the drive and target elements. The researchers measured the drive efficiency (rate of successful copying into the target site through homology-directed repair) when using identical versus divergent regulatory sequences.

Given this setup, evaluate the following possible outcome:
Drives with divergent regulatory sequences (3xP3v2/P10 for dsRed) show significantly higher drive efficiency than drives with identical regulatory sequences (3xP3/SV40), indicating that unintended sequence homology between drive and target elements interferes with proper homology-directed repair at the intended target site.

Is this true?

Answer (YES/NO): YES